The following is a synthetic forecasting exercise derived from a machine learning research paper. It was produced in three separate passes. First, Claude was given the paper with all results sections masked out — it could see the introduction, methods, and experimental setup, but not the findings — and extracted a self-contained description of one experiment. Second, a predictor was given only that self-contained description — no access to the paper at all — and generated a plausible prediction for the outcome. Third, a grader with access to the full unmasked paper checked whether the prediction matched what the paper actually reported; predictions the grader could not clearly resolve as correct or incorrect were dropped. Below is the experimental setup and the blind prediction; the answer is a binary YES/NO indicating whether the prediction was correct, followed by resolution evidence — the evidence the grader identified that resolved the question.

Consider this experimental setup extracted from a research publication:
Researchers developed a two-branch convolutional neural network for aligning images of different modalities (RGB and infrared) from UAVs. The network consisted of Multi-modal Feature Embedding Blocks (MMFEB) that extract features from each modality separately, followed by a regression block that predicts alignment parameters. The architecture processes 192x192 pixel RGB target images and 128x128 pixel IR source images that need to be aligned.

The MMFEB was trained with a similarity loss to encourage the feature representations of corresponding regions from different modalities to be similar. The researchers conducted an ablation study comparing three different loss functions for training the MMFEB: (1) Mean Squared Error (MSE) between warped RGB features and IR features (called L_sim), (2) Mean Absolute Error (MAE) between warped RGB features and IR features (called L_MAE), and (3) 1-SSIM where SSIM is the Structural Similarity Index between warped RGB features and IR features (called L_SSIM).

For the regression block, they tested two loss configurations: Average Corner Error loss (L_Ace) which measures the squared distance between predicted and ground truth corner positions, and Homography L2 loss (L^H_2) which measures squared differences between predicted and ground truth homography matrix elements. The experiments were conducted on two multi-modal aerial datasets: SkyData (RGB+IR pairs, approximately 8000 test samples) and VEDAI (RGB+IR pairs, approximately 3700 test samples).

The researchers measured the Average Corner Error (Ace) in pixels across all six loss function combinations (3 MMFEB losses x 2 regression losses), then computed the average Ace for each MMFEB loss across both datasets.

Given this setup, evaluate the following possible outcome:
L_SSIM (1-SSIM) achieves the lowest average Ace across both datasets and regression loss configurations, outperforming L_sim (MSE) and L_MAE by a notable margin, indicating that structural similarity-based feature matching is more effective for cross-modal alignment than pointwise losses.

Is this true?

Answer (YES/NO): NO